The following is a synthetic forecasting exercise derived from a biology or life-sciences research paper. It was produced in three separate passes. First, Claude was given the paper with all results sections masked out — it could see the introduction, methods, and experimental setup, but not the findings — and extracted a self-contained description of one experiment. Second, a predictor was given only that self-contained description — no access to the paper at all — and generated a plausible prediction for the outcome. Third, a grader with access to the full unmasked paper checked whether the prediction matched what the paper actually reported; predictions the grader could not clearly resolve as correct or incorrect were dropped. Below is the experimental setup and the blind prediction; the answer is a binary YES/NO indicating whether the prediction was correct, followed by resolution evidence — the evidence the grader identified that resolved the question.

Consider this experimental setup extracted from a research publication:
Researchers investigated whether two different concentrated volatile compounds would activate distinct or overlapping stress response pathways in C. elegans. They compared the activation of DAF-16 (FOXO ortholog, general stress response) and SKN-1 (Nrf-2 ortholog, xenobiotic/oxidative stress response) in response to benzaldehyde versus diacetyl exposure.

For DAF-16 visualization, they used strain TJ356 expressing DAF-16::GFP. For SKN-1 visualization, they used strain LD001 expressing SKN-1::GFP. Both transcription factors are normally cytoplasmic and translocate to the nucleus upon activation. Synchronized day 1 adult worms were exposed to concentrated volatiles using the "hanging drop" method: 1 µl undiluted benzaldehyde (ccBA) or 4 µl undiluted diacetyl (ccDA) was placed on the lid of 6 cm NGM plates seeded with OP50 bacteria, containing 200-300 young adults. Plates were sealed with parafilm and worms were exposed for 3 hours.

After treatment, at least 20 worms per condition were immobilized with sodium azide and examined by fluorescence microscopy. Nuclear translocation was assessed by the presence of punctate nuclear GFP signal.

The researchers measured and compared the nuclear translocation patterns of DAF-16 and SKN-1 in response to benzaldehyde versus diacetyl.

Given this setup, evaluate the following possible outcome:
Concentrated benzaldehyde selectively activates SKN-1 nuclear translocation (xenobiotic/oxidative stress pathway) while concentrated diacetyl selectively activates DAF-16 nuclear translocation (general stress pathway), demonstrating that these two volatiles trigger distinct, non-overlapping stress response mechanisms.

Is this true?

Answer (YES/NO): NO